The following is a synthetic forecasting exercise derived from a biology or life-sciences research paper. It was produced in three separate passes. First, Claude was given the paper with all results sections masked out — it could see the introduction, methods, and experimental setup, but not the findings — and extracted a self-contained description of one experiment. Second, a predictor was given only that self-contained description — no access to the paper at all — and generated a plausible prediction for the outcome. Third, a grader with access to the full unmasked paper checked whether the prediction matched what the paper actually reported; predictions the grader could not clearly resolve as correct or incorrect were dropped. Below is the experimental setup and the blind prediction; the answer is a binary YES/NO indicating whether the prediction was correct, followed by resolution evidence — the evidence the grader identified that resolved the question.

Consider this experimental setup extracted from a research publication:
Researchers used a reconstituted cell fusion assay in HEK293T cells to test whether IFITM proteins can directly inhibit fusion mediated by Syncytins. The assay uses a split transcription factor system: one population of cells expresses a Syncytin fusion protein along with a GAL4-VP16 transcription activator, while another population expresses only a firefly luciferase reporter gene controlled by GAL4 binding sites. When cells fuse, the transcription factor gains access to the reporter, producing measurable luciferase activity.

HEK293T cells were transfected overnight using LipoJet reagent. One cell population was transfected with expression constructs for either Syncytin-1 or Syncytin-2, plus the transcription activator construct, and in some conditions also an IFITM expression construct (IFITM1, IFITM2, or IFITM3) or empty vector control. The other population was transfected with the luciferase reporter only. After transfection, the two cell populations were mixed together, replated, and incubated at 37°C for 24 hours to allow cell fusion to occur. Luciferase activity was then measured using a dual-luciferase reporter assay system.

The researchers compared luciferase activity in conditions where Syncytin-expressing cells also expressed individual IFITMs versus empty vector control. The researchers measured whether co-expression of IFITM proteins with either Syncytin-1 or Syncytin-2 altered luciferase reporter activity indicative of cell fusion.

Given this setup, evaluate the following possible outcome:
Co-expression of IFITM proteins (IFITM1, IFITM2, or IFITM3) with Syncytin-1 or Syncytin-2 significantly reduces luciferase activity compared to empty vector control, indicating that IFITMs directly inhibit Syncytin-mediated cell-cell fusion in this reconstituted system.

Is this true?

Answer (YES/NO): NO